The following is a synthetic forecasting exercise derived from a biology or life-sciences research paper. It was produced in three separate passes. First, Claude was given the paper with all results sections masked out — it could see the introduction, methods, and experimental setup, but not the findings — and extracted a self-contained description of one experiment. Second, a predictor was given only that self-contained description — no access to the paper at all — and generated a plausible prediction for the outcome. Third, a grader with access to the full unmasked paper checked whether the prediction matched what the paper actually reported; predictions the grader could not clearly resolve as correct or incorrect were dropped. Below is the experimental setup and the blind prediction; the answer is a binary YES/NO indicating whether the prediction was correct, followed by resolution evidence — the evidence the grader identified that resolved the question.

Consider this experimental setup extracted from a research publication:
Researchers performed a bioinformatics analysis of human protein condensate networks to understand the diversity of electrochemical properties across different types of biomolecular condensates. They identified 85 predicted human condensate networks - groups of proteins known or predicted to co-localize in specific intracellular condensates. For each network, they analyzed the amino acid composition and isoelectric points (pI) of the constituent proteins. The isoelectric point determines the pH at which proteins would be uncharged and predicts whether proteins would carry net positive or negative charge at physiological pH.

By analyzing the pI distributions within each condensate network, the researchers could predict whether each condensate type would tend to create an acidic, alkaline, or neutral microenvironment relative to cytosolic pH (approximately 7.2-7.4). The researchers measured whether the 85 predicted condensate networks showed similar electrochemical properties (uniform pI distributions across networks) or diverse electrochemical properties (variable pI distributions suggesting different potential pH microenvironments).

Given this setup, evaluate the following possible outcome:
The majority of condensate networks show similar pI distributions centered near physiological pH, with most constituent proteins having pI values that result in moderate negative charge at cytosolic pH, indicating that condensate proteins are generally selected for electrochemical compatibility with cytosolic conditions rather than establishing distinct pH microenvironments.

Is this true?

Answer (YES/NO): NO